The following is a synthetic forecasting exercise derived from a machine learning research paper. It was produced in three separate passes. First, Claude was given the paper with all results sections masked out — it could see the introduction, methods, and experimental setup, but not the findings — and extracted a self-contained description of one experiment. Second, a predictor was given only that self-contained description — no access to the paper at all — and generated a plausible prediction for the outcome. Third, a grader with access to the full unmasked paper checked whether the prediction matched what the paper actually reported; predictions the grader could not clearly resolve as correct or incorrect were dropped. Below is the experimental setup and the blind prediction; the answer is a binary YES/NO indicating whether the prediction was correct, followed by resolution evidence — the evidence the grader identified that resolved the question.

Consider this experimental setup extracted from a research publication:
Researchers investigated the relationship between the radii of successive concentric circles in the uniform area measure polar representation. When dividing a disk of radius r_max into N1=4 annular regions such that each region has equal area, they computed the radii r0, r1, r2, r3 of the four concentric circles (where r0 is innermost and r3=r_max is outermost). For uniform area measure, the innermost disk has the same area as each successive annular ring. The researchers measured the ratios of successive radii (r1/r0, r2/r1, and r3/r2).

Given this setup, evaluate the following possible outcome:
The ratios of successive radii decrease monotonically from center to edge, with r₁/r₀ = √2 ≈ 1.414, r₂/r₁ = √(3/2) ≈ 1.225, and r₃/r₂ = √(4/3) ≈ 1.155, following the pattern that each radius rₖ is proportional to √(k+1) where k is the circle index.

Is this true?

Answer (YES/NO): YES